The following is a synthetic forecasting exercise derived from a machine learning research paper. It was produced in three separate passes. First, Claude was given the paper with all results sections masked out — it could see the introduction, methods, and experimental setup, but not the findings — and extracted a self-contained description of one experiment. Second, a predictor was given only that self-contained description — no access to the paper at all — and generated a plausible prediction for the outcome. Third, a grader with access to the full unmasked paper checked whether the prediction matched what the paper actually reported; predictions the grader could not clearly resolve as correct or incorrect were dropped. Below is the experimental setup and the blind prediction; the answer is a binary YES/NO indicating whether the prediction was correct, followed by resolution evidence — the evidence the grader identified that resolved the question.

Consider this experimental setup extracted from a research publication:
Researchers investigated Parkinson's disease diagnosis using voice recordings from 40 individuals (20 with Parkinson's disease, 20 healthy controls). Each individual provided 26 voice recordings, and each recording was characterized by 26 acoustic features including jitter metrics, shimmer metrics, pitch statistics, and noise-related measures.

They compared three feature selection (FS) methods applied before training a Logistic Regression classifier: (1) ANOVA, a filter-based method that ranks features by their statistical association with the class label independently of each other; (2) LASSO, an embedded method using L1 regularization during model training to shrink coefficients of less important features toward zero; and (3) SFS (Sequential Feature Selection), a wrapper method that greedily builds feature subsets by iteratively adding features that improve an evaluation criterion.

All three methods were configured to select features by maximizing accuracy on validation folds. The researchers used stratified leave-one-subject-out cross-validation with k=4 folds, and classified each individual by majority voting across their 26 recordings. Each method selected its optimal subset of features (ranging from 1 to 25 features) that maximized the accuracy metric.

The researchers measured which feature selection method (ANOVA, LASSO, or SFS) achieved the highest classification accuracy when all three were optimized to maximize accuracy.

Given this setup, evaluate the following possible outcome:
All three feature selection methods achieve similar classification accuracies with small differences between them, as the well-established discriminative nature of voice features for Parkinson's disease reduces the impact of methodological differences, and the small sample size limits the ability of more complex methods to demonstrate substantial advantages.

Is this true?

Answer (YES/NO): NO